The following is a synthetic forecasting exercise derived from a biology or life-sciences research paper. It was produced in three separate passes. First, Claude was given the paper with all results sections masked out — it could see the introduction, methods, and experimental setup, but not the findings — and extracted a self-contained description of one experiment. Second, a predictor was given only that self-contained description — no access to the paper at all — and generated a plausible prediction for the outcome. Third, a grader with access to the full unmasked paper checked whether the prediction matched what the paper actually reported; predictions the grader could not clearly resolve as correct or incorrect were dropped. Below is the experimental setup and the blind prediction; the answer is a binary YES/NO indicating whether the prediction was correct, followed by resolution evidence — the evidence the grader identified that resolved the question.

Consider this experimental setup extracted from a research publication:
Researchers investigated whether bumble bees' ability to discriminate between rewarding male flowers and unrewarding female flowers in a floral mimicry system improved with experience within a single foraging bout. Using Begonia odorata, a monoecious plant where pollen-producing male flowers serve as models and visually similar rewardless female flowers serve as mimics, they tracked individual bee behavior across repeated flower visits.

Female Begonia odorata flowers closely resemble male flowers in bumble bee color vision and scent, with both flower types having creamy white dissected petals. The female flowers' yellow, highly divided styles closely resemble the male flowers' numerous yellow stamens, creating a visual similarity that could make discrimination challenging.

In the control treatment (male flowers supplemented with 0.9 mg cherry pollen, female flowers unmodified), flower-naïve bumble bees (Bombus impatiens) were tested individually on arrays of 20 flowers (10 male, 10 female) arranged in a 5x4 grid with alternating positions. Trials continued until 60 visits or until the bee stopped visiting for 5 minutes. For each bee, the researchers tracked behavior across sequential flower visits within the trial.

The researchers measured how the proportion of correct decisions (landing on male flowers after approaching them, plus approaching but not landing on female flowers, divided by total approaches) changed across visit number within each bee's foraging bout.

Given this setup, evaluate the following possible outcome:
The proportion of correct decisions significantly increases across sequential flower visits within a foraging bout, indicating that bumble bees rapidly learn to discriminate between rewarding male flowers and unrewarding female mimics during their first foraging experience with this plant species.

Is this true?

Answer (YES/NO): YES